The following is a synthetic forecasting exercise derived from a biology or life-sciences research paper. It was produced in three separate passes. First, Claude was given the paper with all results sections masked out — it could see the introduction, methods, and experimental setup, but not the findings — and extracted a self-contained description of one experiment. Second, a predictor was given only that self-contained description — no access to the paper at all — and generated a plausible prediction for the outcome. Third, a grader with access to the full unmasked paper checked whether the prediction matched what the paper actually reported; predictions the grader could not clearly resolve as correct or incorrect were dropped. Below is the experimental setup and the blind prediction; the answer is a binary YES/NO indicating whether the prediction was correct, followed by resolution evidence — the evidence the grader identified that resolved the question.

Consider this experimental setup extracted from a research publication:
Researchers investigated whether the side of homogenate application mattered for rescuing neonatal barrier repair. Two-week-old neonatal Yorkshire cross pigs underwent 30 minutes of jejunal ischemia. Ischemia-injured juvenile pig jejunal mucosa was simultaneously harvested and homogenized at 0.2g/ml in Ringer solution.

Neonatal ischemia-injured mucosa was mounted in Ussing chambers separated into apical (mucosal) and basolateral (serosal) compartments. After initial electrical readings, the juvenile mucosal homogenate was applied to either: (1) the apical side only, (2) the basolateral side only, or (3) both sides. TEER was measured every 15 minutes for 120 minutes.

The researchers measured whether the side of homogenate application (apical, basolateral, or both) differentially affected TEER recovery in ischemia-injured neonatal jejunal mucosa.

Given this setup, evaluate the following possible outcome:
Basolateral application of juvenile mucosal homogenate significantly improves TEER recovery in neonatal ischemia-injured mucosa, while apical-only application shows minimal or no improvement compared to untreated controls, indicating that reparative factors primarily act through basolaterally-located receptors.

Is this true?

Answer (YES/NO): NO